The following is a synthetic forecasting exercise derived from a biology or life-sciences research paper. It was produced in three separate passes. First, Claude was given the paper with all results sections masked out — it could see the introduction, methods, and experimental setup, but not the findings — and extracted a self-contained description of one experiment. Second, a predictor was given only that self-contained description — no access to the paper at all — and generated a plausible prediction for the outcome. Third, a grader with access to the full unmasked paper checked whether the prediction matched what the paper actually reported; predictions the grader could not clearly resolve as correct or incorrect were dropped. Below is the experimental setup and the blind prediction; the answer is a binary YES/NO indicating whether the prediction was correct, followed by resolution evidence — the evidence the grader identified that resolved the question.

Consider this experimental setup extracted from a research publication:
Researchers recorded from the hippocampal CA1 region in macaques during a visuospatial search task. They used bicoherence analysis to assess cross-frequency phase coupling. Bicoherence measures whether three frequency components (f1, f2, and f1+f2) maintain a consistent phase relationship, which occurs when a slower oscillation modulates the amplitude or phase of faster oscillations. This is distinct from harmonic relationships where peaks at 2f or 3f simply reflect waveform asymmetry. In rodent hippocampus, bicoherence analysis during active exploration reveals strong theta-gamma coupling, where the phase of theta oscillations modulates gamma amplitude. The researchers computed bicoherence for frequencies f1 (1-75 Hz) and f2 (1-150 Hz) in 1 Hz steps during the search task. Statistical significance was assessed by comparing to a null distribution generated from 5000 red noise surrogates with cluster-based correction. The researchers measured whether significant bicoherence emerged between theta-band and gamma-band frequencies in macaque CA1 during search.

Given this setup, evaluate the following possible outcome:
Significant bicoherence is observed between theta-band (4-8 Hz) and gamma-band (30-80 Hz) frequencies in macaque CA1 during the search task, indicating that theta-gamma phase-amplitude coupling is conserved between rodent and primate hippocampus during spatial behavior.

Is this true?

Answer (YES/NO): NO